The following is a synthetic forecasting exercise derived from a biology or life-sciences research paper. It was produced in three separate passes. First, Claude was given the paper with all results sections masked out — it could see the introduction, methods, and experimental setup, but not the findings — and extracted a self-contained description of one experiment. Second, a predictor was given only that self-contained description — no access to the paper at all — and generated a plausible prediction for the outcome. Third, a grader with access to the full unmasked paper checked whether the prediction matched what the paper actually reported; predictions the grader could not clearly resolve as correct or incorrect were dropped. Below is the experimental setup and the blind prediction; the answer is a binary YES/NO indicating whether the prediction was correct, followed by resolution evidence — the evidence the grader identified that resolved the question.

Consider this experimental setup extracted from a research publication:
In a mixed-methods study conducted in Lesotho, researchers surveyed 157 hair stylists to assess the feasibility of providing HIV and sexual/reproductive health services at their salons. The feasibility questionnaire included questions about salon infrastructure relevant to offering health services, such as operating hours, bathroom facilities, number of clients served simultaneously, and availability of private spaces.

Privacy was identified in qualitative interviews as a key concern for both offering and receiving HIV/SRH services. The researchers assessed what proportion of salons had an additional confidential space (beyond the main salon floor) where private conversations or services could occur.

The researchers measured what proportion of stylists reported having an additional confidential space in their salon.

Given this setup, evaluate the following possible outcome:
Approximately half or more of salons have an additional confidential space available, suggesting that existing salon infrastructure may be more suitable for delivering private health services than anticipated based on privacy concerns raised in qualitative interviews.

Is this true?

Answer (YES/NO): NO